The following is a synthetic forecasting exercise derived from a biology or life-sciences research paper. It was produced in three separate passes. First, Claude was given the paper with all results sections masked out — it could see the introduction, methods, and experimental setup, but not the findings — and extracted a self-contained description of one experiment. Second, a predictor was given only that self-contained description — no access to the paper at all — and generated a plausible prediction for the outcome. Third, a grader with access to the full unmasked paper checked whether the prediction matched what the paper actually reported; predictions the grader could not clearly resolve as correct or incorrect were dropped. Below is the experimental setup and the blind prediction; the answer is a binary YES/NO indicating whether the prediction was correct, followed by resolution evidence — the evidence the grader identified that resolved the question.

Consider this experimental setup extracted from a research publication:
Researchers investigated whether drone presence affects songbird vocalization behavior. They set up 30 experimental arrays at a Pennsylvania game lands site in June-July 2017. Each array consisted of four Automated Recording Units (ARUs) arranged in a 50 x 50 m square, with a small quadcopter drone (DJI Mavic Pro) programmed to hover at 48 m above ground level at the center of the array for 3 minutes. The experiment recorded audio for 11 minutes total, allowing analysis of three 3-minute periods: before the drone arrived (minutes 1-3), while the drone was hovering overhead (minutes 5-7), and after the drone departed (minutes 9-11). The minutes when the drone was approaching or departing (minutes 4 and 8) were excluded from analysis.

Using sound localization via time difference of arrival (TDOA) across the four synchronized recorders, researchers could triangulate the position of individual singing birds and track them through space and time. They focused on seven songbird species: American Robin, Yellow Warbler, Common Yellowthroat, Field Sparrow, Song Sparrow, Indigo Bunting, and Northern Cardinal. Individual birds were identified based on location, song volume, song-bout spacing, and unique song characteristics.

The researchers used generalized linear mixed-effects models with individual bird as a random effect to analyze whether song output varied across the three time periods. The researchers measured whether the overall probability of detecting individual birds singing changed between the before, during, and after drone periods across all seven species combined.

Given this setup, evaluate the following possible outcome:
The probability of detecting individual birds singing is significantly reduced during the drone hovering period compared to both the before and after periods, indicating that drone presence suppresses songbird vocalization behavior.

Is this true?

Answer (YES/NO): NO